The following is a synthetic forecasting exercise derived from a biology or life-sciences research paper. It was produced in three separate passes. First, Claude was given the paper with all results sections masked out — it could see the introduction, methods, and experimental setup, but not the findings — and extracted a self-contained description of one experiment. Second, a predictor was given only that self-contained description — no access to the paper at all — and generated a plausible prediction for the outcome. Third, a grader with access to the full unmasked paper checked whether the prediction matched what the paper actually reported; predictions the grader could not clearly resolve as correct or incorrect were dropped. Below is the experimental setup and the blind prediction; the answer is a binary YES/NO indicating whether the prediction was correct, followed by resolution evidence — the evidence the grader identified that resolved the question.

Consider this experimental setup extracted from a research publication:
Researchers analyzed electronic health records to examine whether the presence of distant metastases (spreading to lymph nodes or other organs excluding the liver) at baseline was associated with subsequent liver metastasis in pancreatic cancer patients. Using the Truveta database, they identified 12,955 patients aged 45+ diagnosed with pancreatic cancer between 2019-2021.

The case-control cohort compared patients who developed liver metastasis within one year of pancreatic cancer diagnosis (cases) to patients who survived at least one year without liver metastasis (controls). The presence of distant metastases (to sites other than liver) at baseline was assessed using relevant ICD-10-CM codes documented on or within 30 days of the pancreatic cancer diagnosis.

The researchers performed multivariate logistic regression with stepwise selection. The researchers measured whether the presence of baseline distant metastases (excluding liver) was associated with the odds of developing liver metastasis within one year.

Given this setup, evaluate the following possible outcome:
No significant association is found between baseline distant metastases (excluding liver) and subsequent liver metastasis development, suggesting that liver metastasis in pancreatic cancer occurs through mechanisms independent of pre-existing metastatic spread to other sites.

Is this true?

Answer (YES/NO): NO